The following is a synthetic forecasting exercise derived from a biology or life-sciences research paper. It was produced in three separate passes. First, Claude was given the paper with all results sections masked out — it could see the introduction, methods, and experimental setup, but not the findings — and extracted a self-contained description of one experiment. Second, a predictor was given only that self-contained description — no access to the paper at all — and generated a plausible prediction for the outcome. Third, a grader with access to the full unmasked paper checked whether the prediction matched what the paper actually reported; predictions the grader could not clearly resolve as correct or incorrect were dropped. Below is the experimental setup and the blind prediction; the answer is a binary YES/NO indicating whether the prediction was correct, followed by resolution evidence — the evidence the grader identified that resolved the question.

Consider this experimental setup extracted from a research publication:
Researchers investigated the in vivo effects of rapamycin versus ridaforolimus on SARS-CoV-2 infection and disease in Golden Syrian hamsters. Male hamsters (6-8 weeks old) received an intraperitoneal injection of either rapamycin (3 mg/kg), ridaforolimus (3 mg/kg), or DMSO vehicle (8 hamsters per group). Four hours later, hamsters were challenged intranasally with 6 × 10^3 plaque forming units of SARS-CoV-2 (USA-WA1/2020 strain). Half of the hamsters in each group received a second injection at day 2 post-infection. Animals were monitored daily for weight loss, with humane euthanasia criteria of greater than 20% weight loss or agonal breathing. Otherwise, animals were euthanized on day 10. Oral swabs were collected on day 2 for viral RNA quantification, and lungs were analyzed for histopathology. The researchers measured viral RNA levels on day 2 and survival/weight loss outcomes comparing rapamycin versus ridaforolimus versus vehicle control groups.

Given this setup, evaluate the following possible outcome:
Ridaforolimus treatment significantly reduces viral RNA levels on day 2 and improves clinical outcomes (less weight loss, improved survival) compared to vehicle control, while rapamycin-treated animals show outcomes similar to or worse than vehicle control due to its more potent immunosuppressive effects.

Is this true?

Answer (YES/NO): NO